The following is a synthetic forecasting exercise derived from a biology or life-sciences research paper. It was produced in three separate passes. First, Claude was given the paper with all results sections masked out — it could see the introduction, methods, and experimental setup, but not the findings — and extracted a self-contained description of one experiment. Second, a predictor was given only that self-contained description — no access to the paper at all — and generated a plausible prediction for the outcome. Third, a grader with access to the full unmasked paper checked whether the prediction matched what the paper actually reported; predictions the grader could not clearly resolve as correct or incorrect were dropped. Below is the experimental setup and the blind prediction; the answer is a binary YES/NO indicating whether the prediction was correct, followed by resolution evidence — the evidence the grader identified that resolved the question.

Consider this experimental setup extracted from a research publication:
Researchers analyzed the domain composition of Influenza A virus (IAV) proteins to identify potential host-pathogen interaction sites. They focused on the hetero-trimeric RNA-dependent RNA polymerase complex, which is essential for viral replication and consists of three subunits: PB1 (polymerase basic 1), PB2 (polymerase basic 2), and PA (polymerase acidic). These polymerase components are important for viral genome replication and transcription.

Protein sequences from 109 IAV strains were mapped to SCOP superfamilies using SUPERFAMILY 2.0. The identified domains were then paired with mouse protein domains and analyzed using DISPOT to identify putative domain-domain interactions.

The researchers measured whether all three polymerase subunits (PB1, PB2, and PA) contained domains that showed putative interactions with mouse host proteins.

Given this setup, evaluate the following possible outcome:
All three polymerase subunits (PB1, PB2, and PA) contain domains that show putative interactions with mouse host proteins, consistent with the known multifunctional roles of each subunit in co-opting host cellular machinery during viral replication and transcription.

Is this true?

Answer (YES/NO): NO